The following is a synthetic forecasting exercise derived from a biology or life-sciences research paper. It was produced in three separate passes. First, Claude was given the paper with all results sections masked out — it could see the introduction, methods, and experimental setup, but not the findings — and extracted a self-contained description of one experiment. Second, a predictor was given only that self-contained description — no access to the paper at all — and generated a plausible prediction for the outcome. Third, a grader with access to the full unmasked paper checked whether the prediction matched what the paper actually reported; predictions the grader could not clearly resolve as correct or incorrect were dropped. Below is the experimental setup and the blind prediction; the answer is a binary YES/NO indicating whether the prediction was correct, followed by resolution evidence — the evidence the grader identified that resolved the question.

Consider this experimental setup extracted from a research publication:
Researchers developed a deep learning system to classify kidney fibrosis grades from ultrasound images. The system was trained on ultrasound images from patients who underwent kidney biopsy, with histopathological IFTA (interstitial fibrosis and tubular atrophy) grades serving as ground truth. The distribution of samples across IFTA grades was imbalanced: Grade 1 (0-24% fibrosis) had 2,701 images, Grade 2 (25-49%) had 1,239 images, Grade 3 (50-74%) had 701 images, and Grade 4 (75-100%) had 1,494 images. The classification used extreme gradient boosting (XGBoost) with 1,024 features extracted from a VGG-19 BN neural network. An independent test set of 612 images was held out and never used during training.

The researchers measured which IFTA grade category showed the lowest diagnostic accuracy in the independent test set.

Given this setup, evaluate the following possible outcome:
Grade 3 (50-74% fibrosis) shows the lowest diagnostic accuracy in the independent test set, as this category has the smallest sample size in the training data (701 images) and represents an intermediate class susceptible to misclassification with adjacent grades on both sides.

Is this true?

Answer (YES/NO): YES